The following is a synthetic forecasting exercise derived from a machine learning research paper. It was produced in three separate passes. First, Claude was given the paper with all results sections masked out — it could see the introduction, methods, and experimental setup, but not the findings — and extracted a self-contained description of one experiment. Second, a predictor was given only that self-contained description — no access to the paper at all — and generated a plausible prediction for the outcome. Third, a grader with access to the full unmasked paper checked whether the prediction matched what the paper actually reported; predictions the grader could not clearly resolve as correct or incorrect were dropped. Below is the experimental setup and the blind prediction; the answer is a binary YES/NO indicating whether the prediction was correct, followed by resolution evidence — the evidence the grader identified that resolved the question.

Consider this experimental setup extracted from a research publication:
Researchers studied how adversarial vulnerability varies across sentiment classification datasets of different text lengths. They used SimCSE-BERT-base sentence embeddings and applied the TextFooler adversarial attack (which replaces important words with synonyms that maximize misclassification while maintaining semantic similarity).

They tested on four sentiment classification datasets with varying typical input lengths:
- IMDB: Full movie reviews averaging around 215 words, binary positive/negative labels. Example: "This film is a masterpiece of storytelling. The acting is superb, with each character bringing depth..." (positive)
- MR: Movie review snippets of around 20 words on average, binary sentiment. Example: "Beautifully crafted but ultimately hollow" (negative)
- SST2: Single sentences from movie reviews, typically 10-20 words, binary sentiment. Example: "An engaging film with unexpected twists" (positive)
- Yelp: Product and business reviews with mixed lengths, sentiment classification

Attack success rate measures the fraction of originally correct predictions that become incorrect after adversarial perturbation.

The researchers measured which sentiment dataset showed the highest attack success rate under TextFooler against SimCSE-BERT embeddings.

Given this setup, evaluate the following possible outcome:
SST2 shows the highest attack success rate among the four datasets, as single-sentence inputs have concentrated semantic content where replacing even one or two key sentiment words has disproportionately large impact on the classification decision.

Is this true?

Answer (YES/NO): NO